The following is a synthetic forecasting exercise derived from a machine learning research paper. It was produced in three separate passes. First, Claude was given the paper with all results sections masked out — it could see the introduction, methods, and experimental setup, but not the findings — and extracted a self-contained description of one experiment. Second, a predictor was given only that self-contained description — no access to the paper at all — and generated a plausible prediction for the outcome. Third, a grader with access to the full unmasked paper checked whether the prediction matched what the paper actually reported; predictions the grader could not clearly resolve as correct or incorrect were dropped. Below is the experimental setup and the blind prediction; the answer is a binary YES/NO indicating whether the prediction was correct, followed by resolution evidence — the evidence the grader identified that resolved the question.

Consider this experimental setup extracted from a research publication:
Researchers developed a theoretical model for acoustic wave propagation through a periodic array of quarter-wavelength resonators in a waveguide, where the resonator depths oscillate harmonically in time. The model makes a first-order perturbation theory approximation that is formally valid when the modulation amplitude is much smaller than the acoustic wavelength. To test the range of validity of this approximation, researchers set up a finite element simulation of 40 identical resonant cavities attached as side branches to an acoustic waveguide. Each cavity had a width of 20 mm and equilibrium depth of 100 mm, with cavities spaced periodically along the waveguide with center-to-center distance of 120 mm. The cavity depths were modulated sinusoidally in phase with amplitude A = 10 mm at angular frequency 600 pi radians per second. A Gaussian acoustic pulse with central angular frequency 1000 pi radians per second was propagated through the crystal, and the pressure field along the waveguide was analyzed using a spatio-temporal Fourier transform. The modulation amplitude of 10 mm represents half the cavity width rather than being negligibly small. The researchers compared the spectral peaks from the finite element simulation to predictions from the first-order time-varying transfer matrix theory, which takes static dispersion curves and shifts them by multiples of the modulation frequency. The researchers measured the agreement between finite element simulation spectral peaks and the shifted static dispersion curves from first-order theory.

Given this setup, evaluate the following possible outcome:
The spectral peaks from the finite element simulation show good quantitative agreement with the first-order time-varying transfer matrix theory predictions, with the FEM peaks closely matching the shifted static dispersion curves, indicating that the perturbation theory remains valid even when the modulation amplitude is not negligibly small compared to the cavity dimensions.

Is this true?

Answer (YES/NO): YES